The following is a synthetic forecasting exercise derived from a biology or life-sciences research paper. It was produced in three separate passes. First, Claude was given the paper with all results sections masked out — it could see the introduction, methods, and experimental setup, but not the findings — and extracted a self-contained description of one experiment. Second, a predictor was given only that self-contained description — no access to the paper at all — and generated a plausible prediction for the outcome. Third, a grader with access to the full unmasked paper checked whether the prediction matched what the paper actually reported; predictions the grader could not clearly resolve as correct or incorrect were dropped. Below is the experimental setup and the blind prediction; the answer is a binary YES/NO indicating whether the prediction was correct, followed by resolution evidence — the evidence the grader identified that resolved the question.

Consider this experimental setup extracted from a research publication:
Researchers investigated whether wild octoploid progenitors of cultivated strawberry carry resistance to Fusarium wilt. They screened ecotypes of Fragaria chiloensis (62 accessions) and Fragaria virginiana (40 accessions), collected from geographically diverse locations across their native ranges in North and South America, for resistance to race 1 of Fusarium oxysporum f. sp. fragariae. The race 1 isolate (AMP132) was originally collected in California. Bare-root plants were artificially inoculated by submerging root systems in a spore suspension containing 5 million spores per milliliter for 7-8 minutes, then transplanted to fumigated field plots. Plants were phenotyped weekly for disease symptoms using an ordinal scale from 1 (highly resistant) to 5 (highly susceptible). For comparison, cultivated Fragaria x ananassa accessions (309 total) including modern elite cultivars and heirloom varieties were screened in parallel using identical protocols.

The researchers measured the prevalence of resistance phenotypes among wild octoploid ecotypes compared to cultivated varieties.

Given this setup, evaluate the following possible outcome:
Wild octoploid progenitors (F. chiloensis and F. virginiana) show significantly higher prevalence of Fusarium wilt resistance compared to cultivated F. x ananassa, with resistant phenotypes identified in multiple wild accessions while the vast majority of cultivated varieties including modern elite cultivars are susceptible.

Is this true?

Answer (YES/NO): NO